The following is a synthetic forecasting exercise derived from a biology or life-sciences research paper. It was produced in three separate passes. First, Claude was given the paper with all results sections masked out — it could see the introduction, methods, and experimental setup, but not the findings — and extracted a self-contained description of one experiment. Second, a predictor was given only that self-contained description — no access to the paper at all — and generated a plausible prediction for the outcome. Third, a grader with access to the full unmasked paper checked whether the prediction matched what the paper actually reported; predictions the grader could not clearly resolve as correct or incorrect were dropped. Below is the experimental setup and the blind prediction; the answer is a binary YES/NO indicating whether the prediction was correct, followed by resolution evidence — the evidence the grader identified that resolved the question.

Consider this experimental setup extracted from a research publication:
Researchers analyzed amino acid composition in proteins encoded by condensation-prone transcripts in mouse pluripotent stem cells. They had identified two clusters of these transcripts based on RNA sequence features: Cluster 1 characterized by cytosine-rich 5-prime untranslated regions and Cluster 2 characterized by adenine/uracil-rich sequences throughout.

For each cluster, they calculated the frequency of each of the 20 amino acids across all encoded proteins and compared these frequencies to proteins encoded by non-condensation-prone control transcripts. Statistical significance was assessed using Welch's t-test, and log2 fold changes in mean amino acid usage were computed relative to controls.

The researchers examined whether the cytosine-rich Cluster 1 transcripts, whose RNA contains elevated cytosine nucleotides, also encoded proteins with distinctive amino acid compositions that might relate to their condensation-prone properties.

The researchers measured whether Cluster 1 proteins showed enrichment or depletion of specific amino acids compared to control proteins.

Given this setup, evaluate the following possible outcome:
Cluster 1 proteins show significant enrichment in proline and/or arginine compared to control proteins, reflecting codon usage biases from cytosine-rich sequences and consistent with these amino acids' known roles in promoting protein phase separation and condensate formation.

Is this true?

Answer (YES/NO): YES